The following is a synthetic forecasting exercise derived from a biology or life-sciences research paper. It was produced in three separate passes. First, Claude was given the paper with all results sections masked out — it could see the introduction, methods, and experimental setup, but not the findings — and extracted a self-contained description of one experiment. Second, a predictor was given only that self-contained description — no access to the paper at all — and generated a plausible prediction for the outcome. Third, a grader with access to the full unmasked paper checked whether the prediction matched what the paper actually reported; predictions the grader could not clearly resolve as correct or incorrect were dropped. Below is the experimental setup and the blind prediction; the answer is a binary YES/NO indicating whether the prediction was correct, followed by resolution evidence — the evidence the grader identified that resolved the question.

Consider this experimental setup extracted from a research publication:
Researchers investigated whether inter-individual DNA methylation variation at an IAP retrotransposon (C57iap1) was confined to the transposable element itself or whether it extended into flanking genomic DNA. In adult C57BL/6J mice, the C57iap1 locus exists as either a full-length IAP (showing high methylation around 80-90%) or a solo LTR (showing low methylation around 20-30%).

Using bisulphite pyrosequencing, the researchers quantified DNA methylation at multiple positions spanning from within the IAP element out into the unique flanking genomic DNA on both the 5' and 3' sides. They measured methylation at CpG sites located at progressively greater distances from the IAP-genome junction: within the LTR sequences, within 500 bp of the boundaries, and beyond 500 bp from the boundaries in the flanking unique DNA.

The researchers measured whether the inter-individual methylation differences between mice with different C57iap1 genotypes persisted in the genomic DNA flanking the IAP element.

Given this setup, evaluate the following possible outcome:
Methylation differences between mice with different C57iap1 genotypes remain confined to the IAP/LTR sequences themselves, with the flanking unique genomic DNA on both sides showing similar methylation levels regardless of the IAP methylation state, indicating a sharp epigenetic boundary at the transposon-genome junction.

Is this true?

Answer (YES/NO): NO